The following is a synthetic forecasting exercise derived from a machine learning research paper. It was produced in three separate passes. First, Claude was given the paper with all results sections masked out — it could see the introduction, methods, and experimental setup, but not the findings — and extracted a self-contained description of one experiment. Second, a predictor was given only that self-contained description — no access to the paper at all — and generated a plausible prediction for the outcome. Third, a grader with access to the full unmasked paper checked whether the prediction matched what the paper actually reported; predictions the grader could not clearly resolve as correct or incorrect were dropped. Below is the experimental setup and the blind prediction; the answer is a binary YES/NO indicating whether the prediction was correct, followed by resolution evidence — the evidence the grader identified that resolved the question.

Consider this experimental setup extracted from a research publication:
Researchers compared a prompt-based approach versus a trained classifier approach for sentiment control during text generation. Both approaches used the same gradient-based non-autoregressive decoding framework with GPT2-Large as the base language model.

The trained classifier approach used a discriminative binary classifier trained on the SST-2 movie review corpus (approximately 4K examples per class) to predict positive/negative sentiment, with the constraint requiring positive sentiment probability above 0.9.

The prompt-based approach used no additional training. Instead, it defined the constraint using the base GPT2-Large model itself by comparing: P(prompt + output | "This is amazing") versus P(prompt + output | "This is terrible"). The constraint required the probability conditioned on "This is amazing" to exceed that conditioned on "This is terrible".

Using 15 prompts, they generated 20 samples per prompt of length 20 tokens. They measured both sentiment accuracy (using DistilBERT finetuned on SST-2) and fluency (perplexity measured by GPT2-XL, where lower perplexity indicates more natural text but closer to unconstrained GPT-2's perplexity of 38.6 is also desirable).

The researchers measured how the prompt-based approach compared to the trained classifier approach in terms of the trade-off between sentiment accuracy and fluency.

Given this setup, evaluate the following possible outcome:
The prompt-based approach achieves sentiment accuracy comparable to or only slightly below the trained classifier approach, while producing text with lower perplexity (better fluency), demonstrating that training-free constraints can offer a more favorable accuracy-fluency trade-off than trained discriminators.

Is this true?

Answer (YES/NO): NO